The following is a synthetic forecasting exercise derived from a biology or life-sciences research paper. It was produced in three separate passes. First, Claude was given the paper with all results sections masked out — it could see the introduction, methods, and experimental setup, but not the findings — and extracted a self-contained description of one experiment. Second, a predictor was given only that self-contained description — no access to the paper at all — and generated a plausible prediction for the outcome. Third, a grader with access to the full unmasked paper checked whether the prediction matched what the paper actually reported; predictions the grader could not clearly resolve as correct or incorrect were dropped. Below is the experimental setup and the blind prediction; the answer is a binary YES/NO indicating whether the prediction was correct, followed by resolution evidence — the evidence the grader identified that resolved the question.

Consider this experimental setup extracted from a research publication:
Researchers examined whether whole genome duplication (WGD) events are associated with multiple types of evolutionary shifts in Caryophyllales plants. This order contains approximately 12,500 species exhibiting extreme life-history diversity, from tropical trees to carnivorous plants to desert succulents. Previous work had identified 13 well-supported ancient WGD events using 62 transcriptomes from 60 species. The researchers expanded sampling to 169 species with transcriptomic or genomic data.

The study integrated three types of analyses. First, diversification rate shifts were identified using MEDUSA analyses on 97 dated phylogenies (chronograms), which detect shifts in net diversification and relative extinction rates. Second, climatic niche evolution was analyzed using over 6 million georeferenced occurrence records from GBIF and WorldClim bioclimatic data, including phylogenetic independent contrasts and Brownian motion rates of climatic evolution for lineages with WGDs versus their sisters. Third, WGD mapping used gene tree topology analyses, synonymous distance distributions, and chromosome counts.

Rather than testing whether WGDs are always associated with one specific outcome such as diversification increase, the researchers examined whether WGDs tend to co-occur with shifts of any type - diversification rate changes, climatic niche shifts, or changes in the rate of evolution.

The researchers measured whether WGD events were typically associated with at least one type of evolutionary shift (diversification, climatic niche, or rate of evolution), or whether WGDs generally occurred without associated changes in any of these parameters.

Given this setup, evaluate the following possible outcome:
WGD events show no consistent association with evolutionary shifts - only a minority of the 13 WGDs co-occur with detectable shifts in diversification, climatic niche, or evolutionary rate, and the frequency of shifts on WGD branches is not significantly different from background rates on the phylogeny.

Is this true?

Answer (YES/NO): NO